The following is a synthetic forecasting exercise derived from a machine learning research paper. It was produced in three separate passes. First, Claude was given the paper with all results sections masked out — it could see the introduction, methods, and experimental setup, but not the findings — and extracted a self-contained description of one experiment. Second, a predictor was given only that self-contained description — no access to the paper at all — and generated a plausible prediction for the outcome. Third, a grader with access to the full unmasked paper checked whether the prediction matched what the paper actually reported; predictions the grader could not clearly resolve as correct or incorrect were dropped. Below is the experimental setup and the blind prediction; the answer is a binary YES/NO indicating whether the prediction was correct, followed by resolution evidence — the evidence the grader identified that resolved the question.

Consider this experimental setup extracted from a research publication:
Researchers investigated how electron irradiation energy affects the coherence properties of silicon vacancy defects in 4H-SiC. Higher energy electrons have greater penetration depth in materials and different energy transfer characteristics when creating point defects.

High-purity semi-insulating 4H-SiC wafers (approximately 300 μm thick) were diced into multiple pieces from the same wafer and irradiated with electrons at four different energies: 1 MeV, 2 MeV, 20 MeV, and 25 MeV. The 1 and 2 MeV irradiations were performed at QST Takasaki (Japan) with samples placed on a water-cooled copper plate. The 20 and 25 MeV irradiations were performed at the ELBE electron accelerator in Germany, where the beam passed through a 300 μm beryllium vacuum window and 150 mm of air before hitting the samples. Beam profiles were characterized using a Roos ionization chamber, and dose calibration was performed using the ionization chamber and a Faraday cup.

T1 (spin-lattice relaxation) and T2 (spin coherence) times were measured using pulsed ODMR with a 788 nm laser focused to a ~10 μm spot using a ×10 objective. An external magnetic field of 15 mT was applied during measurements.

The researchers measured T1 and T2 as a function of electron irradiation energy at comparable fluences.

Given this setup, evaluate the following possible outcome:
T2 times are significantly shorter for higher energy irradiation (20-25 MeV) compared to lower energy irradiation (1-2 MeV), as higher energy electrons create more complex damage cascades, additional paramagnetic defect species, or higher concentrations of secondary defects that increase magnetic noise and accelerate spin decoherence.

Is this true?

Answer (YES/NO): NO